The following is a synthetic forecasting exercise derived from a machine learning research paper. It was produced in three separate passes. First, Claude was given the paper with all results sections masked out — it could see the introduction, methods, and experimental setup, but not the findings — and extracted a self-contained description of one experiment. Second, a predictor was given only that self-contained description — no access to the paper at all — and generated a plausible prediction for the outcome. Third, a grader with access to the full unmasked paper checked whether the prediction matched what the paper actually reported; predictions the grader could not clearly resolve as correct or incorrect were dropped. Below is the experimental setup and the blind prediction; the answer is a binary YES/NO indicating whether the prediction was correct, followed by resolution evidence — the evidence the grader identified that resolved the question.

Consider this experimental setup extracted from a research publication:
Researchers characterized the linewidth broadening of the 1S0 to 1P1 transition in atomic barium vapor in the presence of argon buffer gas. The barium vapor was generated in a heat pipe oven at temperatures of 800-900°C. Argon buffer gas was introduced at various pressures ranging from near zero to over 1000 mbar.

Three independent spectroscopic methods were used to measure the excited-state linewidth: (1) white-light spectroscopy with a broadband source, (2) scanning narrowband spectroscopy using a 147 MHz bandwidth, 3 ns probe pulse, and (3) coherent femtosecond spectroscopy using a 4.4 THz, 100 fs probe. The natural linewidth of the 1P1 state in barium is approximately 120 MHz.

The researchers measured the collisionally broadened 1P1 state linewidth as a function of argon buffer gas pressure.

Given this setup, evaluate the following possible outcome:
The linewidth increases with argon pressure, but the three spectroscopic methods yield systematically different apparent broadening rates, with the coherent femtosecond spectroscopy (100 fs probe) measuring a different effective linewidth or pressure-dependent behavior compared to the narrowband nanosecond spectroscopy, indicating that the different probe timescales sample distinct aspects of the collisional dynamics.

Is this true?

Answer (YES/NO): NO